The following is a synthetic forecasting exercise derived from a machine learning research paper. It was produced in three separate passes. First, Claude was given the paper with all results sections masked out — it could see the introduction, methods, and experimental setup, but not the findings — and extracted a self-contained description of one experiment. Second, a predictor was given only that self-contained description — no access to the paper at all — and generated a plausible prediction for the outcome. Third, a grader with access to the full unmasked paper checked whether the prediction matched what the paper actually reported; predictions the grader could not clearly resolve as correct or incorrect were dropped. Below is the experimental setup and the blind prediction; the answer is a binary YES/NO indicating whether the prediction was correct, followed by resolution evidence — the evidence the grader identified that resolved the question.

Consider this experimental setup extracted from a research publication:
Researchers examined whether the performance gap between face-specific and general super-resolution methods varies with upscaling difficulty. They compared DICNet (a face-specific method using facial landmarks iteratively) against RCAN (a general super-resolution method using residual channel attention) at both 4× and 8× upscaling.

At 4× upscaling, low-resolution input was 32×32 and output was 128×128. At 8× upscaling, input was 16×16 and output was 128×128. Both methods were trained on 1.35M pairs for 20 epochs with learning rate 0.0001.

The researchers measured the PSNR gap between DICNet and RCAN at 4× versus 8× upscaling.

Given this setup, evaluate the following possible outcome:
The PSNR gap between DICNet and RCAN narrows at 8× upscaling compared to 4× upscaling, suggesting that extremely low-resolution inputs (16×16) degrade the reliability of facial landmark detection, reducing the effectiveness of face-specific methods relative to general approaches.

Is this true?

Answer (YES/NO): NO